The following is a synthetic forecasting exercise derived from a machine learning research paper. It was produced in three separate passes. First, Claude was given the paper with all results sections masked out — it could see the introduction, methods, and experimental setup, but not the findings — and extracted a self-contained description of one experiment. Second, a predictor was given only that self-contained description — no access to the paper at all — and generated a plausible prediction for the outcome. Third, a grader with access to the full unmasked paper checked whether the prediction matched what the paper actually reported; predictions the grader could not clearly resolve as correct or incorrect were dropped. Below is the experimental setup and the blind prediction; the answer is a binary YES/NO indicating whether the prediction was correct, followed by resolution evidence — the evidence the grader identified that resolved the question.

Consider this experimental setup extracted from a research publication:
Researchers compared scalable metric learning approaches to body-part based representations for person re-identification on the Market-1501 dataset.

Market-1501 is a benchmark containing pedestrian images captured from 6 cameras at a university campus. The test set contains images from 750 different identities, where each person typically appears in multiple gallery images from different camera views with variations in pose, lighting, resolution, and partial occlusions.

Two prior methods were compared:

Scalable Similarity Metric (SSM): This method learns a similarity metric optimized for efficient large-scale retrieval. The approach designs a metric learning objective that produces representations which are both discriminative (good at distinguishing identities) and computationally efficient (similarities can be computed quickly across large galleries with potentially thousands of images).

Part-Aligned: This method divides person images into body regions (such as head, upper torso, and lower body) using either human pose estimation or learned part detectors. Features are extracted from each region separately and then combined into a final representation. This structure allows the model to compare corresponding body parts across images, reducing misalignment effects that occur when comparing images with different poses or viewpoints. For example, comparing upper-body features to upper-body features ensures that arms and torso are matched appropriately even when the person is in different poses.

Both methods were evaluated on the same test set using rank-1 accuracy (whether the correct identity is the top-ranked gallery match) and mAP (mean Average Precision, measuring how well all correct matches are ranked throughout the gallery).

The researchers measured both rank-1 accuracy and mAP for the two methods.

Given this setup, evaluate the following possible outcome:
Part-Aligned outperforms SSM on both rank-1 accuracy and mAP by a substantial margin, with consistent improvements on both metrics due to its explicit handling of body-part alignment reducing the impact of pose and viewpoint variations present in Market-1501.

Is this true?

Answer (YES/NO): NO